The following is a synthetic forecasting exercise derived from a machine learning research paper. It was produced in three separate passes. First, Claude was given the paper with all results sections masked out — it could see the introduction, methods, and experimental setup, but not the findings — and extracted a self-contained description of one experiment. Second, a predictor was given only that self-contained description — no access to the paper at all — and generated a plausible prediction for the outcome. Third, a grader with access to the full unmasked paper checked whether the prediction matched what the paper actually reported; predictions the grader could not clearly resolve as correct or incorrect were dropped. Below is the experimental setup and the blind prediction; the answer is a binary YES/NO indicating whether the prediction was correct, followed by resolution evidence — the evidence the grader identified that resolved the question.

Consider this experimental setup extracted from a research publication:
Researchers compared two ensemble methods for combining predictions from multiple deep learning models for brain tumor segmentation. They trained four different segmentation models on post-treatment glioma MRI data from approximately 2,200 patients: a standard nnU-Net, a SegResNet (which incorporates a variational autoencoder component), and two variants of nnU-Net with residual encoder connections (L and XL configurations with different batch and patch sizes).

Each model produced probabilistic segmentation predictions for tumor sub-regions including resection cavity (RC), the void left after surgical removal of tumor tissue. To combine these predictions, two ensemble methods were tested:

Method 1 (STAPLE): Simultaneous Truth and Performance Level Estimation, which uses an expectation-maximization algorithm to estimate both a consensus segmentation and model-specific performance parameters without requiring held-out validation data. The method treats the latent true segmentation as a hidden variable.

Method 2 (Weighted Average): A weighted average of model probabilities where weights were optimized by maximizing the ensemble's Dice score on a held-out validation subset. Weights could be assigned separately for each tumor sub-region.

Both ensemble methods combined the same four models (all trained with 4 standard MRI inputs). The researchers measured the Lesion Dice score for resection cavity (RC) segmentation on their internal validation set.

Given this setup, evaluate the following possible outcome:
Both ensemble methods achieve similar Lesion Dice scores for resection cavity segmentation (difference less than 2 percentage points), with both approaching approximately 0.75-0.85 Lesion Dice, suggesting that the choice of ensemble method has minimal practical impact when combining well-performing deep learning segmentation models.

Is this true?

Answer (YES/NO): YES